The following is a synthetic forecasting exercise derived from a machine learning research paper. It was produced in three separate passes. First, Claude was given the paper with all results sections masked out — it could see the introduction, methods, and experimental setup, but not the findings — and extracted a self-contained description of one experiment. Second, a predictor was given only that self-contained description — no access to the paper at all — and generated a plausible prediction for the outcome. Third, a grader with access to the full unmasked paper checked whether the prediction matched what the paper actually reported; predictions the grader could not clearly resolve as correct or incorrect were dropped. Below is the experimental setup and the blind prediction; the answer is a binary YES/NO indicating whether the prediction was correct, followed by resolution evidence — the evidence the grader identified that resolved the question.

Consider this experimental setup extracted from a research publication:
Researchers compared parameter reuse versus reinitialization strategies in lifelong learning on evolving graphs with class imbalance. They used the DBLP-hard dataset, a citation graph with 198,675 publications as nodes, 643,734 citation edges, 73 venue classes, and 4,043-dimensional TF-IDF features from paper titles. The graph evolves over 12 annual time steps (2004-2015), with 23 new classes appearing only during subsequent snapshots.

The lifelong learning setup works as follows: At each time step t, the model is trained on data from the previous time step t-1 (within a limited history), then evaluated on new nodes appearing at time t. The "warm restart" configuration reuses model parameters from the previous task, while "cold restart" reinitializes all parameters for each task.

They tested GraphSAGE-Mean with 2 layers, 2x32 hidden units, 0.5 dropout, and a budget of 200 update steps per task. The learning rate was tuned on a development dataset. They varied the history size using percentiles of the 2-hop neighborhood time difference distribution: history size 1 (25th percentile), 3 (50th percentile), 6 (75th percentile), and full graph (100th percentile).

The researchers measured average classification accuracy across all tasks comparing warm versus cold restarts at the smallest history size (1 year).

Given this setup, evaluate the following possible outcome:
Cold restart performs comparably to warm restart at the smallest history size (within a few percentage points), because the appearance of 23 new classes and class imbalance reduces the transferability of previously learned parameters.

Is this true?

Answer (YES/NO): NO